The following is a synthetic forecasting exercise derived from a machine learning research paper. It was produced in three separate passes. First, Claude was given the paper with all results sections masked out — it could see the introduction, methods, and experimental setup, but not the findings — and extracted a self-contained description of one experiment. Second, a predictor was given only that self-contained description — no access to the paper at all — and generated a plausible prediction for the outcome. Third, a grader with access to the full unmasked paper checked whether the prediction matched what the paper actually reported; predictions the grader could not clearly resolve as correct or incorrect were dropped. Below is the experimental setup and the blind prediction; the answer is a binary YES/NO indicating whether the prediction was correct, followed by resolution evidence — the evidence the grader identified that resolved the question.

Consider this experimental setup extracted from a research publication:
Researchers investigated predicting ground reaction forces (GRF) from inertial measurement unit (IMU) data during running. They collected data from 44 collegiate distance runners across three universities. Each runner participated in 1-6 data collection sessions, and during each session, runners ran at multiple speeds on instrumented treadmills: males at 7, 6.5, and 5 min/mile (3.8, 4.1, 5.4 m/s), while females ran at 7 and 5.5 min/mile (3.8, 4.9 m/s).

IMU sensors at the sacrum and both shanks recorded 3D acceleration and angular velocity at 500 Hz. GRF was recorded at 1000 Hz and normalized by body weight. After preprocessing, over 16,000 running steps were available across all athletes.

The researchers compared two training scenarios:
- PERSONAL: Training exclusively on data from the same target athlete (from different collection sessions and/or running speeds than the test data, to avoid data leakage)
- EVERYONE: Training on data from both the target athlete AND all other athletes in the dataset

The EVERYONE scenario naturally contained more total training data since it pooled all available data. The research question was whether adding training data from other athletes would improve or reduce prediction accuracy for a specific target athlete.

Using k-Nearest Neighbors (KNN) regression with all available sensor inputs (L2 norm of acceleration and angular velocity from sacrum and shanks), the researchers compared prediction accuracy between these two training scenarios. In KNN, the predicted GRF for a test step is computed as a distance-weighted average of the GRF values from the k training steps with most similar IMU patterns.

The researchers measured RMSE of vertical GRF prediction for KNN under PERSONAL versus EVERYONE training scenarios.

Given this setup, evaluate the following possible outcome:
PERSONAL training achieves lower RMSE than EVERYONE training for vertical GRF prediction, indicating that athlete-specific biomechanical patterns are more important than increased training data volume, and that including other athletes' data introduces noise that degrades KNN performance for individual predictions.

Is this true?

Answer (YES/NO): NO